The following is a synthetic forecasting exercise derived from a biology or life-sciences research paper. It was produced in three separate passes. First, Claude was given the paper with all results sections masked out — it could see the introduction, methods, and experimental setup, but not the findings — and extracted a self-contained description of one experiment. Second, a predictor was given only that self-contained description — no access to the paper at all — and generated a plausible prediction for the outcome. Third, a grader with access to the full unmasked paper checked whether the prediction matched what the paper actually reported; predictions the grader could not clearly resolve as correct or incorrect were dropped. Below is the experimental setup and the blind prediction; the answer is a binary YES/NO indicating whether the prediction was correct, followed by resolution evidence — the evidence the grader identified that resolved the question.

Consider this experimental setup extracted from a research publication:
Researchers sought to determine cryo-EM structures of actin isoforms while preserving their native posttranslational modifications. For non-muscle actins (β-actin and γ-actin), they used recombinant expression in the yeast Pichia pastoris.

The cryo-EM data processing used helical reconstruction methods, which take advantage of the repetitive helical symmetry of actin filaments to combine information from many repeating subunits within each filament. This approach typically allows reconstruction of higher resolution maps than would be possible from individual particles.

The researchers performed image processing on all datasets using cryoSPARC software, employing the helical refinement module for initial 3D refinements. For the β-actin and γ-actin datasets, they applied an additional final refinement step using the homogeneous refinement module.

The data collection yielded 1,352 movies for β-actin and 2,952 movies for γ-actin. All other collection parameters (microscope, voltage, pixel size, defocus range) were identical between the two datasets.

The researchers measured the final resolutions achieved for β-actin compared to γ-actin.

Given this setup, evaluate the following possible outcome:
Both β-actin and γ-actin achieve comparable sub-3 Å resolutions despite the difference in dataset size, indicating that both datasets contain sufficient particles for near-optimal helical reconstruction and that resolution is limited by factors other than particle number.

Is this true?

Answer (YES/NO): NO